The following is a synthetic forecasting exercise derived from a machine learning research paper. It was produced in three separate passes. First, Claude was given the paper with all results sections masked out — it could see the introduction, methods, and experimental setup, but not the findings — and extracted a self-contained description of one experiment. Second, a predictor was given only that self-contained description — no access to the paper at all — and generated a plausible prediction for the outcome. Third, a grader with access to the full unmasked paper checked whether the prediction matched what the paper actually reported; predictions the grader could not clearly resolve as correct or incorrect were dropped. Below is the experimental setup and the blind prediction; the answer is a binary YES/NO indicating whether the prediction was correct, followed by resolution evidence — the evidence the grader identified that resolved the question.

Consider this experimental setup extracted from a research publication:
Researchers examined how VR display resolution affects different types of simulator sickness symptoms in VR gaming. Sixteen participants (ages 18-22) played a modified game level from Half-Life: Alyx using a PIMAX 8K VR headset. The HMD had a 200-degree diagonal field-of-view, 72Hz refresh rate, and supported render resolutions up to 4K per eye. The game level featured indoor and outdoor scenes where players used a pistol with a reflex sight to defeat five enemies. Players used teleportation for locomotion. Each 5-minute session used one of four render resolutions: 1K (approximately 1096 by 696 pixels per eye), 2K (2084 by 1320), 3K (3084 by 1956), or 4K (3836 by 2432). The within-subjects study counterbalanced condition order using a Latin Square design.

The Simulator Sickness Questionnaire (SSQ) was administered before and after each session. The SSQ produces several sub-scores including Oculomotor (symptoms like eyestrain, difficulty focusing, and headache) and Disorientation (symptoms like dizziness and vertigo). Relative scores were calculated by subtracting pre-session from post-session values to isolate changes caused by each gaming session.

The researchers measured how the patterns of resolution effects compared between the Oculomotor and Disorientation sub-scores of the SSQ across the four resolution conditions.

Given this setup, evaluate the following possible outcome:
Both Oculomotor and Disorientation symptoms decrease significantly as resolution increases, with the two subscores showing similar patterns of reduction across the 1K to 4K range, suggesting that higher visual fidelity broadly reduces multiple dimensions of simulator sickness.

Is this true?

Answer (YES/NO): NO